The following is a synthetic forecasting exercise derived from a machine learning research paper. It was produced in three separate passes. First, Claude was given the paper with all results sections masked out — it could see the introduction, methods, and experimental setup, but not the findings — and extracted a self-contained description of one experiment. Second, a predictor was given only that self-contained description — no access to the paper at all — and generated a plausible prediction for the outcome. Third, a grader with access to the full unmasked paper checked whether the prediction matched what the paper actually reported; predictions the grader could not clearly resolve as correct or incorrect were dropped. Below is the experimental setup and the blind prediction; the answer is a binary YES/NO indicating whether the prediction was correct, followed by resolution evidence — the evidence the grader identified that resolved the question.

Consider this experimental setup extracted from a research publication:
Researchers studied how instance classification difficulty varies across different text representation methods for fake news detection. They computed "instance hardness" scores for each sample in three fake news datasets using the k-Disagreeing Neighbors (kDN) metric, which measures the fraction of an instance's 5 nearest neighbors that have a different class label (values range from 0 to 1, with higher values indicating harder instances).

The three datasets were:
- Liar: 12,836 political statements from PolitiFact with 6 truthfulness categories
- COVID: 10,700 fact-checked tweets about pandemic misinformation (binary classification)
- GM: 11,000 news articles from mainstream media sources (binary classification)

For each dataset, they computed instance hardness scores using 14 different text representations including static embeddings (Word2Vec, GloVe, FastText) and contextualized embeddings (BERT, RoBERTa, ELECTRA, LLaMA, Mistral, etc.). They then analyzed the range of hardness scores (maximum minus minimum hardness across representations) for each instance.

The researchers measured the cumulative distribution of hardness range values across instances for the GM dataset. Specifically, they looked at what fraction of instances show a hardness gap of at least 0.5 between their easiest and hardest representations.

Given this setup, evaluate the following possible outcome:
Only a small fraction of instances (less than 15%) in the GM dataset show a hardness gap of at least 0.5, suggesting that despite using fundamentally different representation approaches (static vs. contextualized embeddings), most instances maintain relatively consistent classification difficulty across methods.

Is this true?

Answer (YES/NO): NO